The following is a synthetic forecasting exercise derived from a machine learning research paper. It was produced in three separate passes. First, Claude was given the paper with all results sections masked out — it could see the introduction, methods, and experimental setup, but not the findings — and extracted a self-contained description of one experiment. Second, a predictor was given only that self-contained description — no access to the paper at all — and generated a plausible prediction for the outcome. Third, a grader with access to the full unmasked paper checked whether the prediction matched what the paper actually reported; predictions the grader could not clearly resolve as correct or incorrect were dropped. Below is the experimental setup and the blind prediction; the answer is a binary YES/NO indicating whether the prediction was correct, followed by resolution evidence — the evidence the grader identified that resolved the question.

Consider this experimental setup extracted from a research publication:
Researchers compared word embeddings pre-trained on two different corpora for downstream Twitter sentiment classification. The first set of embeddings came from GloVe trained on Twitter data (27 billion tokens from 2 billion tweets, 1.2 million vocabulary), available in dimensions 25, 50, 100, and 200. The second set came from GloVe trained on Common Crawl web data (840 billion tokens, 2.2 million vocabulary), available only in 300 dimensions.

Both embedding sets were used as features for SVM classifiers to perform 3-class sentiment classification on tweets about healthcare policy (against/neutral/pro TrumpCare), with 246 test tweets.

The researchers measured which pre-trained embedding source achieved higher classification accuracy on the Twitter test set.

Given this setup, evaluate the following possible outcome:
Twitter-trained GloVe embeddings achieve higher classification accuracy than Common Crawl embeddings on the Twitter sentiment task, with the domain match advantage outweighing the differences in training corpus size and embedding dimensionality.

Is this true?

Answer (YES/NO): NO